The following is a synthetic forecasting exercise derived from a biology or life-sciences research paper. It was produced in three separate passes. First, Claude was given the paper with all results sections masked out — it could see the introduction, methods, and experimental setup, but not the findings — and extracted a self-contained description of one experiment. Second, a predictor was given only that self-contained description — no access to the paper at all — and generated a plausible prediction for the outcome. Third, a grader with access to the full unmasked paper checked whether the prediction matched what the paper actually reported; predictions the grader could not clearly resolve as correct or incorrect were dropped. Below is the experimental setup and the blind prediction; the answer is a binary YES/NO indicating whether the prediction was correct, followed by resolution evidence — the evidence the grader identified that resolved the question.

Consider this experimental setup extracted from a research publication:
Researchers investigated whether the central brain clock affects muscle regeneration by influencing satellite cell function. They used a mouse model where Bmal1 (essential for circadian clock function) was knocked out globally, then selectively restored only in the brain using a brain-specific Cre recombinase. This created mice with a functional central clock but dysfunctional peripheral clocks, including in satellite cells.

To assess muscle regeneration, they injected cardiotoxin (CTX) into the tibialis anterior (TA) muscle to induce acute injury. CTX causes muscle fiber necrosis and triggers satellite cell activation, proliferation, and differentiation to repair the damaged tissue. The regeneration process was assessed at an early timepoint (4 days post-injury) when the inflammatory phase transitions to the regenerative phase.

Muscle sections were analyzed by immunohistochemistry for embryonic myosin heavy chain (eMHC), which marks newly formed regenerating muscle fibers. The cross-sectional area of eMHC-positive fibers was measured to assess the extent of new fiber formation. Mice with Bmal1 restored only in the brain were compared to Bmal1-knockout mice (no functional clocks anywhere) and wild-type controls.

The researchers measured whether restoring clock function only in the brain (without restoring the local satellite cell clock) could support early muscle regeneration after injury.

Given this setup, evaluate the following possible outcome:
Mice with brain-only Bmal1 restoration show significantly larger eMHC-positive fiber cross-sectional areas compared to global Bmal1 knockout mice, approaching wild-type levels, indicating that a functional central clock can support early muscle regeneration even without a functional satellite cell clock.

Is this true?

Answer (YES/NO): YES